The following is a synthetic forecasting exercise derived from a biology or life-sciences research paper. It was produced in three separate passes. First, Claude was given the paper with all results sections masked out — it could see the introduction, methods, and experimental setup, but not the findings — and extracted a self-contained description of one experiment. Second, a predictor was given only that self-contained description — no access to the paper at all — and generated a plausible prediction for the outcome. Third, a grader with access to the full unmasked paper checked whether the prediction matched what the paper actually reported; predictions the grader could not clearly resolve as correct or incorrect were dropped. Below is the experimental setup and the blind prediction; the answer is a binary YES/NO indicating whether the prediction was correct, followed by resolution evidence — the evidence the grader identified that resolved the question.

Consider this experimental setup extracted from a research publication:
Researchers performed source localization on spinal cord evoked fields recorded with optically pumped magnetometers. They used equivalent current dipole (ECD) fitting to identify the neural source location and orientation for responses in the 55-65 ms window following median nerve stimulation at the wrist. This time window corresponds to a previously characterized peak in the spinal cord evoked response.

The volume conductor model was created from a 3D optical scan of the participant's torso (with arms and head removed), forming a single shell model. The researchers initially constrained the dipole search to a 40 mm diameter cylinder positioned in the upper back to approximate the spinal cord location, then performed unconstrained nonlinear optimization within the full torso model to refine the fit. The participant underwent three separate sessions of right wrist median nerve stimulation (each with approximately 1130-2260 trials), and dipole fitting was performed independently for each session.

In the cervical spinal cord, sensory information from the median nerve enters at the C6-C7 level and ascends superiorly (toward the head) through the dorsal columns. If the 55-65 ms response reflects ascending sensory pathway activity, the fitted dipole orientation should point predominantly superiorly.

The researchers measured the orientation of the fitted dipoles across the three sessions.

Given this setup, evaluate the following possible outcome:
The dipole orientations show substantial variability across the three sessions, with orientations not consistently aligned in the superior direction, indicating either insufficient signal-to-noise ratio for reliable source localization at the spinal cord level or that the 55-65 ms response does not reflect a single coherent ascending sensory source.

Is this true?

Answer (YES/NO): NO